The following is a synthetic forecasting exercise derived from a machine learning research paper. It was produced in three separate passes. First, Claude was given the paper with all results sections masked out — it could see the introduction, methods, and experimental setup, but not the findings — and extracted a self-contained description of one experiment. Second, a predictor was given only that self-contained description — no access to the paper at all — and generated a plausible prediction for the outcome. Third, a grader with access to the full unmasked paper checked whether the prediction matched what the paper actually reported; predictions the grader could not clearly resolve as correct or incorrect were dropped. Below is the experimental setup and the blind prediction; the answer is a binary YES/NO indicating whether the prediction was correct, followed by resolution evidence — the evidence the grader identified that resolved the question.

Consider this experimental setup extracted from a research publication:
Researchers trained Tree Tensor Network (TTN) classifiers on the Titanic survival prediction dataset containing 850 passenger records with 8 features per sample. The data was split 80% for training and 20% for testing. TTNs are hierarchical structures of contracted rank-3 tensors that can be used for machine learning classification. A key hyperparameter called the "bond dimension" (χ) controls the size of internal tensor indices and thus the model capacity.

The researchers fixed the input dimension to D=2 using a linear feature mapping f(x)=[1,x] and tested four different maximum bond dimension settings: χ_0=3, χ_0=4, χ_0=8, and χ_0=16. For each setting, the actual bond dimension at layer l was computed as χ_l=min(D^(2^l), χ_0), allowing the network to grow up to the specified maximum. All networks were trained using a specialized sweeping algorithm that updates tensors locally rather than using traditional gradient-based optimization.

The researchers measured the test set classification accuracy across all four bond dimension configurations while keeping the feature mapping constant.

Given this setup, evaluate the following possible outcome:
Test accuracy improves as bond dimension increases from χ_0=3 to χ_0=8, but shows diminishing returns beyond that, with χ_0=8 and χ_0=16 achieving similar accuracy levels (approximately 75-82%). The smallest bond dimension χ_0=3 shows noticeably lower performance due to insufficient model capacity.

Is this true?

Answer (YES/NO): NO